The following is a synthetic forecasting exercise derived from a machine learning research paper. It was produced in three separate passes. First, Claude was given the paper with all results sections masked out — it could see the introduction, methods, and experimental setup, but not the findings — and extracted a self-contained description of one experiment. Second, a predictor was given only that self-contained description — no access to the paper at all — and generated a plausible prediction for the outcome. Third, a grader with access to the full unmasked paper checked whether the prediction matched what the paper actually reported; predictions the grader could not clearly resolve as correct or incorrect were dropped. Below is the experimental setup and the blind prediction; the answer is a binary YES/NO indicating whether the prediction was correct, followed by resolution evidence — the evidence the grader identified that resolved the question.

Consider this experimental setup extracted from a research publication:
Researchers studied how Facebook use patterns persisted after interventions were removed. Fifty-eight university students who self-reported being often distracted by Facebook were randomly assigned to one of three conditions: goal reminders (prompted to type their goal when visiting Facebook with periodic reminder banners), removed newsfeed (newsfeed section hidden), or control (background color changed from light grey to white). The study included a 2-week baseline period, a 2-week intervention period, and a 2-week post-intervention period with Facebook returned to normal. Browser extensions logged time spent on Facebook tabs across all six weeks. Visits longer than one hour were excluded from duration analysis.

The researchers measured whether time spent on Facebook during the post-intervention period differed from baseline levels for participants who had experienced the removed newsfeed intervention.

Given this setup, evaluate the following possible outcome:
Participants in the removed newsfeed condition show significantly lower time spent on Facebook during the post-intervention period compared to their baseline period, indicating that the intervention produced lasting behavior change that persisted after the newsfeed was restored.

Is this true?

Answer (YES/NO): NO